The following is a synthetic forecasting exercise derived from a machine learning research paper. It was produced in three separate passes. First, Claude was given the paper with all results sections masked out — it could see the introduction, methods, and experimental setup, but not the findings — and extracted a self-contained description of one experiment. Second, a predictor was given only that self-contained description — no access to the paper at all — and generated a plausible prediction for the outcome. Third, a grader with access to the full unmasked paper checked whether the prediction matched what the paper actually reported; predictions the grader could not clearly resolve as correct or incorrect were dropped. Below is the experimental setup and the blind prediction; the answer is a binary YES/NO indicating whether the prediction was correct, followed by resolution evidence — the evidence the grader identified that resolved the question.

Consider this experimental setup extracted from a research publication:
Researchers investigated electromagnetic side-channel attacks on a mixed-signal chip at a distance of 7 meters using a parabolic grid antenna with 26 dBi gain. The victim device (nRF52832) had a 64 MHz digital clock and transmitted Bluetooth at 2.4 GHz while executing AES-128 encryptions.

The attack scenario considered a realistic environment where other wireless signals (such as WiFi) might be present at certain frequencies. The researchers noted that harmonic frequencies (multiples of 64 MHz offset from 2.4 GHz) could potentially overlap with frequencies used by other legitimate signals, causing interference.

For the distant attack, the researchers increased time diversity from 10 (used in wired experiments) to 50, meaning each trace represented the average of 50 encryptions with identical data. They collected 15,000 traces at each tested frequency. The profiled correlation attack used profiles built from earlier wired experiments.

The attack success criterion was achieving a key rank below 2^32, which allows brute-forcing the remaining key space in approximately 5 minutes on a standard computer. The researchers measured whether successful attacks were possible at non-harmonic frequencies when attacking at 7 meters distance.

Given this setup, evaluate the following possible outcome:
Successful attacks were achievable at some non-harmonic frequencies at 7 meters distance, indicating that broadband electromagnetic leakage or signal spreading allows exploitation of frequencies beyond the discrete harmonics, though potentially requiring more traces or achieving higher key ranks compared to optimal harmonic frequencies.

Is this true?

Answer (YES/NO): NO